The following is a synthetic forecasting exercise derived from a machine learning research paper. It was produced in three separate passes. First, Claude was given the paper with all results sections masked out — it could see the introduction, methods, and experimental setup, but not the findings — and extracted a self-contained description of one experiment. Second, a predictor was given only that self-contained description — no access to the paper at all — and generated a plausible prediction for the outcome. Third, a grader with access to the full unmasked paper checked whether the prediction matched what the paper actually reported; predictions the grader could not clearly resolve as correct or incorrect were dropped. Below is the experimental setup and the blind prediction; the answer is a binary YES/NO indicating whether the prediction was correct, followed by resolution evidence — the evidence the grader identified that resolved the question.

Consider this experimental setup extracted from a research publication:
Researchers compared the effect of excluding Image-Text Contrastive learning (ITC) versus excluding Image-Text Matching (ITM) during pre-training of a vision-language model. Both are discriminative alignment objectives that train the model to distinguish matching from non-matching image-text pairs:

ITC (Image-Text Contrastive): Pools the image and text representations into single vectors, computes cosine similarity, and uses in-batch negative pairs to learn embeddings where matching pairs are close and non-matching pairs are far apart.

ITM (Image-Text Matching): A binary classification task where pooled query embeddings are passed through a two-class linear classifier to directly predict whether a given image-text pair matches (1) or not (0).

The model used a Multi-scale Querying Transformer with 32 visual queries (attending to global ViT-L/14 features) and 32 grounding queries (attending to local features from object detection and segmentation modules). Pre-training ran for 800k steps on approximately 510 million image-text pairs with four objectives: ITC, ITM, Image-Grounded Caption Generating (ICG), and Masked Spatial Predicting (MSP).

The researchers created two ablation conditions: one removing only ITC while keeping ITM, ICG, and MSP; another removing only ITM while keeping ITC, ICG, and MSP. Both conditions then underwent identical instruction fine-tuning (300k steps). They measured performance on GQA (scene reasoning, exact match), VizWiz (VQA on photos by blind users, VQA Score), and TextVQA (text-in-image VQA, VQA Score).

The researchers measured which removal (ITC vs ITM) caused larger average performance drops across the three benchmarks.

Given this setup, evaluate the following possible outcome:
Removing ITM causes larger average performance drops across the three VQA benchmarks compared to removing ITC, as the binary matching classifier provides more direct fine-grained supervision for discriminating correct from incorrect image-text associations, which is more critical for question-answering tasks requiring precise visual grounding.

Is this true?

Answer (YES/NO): NO